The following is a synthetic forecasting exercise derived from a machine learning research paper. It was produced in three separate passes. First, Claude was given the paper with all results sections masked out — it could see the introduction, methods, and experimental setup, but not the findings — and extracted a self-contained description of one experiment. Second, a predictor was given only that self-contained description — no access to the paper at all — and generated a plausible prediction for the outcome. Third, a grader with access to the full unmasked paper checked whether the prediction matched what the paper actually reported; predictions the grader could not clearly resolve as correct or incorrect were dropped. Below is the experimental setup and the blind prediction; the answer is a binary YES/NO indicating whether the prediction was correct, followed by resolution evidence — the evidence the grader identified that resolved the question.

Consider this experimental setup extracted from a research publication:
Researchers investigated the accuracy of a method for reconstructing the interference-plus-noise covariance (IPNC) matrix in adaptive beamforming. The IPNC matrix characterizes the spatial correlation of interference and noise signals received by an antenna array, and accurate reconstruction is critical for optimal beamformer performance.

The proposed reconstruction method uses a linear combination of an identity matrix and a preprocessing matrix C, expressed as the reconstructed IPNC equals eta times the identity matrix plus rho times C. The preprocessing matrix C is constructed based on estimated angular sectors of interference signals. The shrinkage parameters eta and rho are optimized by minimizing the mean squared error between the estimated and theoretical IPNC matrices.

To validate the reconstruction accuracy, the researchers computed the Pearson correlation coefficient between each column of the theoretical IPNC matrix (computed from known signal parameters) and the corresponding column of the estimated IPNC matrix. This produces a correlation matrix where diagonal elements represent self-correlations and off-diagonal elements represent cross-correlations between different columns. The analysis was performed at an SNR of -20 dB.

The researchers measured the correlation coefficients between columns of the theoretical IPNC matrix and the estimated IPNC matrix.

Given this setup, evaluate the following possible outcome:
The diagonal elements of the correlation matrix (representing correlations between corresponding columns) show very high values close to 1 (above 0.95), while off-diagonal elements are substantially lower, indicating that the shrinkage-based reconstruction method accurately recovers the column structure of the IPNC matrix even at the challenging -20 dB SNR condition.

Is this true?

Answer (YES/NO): NO